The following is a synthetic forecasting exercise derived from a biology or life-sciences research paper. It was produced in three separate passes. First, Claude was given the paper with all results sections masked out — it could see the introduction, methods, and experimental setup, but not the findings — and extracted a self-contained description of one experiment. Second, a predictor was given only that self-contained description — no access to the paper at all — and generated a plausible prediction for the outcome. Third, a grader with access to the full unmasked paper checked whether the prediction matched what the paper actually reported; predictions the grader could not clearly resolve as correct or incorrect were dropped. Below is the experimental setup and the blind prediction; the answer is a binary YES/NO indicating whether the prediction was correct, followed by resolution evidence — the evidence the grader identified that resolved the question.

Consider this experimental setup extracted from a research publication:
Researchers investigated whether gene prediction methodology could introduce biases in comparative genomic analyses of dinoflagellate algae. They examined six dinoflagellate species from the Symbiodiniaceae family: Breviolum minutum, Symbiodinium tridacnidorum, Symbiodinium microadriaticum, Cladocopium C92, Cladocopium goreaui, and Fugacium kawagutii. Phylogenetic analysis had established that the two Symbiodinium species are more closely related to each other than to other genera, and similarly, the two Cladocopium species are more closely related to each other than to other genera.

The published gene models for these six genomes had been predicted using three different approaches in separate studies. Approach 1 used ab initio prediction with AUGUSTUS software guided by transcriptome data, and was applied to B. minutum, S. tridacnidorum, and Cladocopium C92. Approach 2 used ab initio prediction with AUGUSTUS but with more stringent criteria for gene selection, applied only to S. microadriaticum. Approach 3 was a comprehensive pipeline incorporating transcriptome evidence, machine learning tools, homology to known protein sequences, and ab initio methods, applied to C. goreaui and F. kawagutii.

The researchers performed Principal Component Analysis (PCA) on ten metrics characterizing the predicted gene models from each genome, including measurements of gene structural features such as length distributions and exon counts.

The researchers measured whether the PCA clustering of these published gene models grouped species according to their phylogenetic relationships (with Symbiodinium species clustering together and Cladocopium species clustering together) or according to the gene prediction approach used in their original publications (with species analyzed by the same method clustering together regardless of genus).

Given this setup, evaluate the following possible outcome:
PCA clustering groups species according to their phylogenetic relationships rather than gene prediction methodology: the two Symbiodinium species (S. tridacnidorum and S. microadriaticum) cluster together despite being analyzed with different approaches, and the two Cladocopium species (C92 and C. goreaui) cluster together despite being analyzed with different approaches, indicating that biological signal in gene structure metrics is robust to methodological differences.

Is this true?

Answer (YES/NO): NO